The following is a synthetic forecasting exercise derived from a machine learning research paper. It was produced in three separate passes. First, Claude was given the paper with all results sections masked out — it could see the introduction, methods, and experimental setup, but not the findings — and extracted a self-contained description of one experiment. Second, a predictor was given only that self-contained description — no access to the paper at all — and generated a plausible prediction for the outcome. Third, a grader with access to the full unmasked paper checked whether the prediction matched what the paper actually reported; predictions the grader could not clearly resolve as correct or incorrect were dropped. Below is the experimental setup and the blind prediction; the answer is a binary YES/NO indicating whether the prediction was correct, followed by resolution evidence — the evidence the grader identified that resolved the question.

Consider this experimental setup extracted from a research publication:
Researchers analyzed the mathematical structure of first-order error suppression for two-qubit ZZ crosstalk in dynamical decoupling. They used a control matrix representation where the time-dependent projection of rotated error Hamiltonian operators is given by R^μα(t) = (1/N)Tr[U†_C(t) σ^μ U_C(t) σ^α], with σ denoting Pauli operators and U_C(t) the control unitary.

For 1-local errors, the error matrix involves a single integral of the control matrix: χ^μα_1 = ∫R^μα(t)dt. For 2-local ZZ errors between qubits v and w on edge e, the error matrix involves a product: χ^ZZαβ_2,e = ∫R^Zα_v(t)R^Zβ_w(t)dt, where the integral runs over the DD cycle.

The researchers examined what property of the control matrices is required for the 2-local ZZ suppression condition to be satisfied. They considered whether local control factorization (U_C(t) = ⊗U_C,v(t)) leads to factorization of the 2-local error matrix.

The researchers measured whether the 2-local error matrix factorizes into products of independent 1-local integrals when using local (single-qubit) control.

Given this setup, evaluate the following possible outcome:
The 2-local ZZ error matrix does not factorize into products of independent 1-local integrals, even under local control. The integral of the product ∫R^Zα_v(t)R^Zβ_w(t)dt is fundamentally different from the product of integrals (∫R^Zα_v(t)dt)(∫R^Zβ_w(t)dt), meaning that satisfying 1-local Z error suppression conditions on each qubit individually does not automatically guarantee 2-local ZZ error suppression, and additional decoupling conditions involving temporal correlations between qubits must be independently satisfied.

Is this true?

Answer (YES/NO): YES